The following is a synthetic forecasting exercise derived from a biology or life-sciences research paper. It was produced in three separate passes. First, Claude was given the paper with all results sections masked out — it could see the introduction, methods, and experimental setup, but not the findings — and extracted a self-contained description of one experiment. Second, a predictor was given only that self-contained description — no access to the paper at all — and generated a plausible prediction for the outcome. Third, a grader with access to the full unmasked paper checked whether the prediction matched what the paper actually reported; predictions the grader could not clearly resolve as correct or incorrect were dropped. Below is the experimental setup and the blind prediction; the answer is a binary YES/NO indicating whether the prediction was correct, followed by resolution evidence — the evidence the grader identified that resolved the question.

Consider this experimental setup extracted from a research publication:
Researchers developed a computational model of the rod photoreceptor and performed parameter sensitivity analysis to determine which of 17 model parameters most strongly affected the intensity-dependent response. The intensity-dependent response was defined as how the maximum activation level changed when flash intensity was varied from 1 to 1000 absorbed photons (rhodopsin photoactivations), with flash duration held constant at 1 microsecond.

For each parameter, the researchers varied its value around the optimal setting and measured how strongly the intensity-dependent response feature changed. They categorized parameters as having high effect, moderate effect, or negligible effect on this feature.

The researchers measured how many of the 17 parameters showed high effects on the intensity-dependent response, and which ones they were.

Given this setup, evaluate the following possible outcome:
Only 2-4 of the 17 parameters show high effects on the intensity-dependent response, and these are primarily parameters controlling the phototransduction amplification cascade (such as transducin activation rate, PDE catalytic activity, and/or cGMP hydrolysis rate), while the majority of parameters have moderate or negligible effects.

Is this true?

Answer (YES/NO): NO